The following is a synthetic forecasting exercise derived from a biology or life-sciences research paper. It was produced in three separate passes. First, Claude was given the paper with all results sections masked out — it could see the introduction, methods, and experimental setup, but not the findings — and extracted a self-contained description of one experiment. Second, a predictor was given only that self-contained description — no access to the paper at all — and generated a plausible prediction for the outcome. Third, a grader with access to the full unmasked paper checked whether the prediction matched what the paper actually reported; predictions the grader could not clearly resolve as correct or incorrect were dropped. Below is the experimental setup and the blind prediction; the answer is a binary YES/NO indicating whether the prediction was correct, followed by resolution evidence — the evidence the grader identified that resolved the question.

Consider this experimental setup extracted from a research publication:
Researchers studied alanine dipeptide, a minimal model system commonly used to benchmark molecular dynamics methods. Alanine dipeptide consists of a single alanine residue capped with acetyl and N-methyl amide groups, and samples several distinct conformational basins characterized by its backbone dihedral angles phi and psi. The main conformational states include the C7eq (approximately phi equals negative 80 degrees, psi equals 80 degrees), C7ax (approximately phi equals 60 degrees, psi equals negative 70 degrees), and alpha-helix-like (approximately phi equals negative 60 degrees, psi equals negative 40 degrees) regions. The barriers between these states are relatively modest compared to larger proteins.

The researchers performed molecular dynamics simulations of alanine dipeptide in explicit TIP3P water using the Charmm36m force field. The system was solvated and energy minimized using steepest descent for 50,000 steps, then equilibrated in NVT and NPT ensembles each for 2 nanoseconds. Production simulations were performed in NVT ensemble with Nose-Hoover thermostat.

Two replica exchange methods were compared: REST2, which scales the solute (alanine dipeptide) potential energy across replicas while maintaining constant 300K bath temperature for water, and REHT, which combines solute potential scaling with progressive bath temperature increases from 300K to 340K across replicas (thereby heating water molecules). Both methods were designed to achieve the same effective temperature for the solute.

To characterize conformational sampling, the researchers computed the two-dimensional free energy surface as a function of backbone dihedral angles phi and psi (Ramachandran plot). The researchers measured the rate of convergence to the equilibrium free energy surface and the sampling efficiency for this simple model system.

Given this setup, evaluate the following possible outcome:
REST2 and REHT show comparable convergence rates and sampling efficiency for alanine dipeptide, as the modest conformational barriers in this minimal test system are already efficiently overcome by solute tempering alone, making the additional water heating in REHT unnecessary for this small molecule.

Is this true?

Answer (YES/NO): NO